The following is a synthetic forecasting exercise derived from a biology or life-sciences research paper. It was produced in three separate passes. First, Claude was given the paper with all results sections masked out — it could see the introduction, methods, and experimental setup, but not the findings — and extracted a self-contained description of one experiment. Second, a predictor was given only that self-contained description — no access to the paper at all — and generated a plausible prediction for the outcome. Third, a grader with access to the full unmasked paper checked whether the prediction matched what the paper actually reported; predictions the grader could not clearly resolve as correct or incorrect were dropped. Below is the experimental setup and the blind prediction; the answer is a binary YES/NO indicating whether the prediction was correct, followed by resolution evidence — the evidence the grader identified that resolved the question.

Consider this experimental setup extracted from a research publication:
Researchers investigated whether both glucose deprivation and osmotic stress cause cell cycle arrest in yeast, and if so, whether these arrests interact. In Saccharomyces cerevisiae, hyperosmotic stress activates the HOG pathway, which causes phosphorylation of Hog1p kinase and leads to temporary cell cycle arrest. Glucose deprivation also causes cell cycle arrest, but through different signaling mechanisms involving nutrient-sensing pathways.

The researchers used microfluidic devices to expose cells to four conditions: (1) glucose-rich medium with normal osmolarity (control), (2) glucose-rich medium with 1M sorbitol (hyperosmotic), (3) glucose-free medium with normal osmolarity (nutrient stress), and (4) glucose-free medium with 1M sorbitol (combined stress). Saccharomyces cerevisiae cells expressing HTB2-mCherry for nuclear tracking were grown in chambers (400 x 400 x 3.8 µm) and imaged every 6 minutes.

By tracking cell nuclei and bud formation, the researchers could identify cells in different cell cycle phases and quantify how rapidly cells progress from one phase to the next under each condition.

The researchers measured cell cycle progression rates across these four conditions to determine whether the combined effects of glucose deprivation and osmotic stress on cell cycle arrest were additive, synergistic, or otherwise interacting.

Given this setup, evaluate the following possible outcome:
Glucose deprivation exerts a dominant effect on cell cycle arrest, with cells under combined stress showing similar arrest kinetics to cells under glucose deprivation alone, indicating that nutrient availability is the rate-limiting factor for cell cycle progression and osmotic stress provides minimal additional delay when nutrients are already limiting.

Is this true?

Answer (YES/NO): NO